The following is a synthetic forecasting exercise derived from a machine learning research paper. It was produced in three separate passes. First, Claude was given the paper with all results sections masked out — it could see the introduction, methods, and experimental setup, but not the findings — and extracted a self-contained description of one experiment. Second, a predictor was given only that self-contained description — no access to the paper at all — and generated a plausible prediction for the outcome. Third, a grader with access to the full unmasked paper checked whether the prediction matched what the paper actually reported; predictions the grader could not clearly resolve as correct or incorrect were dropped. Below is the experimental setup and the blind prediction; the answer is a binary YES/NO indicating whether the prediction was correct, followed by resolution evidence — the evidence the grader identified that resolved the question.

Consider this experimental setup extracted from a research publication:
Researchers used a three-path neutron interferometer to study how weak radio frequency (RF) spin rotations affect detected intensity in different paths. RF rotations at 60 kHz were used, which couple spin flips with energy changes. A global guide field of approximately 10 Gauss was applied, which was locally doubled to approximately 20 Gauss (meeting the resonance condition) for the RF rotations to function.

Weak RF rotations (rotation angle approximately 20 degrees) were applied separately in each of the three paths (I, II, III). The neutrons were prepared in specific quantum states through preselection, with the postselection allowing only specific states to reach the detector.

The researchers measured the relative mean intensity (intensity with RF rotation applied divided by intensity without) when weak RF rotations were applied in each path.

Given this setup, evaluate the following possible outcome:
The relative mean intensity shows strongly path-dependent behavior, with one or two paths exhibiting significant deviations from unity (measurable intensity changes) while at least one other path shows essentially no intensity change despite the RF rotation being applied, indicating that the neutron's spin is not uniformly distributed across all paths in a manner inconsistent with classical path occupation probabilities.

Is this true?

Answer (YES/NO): YES